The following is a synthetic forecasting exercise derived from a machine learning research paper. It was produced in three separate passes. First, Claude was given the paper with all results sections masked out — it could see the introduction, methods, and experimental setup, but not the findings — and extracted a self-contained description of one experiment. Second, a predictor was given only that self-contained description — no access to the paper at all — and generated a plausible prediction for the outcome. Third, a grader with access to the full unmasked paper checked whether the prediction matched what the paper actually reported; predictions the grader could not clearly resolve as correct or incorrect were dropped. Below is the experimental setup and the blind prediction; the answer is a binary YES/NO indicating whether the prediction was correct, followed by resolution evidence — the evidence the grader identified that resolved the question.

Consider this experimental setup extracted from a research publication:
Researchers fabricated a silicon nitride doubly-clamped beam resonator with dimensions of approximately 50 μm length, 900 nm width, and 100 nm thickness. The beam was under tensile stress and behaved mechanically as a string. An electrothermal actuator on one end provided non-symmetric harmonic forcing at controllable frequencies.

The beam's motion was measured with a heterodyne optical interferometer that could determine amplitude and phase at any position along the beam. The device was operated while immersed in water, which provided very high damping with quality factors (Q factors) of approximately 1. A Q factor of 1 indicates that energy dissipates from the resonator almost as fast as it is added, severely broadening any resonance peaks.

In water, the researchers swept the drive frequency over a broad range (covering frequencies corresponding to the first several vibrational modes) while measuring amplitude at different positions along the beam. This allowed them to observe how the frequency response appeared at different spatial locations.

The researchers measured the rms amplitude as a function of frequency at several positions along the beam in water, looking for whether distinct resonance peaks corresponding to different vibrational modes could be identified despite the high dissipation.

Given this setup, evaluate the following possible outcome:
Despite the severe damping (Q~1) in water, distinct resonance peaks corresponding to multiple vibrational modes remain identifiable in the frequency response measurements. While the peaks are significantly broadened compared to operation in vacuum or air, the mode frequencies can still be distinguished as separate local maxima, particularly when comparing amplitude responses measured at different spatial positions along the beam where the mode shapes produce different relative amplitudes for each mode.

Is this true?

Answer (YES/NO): YES